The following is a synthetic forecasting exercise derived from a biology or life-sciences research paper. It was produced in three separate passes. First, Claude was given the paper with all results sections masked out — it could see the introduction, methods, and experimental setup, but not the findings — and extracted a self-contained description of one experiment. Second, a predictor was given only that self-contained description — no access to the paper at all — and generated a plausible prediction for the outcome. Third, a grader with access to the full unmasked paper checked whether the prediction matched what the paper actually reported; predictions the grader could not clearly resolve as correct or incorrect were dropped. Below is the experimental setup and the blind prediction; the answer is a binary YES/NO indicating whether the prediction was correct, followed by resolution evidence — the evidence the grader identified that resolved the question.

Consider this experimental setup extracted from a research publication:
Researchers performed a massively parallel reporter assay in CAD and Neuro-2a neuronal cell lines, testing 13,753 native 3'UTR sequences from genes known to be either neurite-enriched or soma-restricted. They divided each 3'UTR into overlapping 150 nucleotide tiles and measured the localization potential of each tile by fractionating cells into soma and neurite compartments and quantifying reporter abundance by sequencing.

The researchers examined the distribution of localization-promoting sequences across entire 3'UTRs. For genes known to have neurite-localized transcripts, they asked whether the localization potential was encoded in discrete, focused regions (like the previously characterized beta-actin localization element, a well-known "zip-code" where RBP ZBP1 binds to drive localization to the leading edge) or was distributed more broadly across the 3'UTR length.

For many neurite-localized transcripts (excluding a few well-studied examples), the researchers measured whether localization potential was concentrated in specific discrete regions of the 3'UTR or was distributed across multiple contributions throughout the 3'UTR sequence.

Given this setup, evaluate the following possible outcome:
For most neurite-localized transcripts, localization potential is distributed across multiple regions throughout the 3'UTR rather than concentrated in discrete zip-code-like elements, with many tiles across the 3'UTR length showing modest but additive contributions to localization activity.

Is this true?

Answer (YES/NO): YES